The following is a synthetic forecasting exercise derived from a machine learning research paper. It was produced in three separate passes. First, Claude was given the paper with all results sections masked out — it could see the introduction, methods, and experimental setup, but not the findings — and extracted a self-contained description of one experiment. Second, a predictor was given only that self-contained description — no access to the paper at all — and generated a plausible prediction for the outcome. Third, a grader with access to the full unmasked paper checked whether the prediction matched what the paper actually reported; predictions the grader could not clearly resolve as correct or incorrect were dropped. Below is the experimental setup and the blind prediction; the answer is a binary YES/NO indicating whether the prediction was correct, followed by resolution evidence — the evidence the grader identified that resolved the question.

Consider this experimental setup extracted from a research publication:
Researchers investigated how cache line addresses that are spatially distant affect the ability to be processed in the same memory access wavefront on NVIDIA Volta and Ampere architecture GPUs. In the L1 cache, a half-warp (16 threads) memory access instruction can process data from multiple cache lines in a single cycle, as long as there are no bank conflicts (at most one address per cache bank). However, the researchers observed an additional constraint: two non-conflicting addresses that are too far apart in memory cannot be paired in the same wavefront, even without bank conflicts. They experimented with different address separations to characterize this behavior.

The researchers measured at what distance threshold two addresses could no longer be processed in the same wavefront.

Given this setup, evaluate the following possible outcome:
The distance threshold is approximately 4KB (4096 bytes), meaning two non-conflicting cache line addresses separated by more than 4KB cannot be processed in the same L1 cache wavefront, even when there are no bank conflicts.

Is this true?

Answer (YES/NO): NO